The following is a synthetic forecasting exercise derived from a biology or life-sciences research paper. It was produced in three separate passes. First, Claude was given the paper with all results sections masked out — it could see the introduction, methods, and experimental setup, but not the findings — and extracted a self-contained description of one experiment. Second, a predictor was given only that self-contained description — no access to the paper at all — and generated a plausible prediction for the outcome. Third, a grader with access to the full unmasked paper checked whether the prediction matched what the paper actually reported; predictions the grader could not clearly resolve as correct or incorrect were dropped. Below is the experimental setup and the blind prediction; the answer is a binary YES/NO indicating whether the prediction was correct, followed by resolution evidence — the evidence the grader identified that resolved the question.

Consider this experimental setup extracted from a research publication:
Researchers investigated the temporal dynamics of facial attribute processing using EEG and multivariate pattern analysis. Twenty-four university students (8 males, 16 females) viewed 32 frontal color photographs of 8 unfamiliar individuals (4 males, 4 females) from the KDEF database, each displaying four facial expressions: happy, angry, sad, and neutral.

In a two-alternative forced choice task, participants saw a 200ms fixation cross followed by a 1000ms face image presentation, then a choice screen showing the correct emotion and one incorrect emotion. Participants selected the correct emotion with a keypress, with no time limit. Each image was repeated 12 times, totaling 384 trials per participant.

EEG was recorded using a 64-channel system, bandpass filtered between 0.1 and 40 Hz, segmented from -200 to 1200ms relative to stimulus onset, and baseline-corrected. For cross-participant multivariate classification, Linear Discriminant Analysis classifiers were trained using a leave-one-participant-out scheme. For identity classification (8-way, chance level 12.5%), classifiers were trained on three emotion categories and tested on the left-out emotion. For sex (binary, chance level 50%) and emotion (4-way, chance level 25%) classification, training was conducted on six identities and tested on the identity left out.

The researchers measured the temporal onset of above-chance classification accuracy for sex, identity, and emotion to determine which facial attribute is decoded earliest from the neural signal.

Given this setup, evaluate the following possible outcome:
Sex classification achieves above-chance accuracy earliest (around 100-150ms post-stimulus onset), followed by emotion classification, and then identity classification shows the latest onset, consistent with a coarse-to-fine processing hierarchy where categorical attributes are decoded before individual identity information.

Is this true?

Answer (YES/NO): NO